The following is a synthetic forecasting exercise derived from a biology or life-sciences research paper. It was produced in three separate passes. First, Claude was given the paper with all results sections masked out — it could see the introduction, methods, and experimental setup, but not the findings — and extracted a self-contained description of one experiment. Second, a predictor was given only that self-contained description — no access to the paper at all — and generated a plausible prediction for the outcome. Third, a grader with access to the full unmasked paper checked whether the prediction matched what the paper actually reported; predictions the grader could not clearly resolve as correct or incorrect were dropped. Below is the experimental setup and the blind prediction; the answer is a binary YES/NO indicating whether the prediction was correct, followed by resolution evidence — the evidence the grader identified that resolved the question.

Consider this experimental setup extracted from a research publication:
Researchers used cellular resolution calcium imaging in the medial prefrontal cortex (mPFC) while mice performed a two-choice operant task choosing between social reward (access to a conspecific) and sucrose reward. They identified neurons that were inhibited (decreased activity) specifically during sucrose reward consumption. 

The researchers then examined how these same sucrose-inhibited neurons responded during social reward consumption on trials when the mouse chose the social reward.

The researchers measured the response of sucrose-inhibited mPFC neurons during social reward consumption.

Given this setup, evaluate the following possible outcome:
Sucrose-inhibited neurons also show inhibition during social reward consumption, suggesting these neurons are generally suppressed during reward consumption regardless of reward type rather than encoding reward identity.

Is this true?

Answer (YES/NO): NO